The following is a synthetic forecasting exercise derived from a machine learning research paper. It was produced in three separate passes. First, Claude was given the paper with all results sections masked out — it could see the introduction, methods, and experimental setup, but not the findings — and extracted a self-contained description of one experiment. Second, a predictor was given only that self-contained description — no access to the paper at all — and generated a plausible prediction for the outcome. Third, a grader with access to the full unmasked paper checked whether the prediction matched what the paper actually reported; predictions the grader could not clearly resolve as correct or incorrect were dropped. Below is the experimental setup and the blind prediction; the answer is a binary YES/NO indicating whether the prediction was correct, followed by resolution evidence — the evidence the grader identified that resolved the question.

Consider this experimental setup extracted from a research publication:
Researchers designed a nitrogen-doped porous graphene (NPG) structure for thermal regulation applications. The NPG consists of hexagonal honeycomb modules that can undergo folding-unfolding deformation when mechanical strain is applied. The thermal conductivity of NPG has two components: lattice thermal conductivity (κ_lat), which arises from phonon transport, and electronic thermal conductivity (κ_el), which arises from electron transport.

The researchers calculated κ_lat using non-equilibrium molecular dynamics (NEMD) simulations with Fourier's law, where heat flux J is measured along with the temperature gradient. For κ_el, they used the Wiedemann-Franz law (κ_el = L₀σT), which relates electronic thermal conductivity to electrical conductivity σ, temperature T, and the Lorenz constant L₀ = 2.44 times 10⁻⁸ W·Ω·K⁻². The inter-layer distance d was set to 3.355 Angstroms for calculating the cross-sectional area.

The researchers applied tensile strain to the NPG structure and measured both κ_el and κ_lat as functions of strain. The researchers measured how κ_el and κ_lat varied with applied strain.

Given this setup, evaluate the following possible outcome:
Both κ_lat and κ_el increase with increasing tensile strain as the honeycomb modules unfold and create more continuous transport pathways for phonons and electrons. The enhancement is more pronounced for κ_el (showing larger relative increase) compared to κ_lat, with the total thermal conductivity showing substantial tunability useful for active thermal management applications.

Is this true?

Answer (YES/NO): NO